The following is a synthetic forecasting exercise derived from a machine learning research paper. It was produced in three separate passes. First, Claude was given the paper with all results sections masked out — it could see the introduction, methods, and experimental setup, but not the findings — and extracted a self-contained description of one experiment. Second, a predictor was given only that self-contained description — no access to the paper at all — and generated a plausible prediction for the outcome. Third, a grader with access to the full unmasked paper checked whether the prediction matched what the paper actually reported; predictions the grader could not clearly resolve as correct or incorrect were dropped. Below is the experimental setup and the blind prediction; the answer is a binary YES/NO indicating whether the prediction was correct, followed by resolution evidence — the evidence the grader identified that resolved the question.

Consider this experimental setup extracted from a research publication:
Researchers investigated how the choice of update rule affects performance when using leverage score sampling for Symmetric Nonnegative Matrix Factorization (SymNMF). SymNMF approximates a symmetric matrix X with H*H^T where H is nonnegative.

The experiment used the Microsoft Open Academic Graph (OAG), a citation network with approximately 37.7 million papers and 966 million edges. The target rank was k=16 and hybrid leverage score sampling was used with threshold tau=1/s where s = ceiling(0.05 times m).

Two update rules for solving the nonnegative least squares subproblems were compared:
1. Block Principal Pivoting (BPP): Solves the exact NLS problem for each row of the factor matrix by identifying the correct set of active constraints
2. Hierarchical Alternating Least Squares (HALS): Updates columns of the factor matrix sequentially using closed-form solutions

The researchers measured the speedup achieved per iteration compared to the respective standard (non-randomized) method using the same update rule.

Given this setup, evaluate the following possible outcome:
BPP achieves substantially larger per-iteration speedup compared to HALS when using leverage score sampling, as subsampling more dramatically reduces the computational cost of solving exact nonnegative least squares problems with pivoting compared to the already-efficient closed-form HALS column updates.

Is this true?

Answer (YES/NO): NO